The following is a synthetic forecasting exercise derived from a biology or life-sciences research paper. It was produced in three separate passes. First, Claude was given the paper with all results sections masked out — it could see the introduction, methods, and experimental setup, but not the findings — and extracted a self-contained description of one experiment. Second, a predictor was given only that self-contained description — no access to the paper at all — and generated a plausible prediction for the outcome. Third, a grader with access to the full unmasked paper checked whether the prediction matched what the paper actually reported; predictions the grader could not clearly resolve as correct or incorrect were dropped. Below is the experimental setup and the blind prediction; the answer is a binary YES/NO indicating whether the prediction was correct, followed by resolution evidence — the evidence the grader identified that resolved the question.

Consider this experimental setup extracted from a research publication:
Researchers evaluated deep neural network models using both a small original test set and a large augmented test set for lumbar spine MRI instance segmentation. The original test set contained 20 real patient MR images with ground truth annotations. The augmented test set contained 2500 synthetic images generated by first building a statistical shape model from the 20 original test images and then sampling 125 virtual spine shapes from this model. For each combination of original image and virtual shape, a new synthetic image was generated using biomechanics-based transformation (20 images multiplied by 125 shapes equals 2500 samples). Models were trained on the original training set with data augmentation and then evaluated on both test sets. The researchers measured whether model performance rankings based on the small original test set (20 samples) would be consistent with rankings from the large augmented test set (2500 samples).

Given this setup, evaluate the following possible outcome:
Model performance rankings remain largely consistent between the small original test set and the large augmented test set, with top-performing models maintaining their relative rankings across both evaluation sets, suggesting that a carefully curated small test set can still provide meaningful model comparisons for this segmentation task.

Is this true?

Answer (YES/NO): YES